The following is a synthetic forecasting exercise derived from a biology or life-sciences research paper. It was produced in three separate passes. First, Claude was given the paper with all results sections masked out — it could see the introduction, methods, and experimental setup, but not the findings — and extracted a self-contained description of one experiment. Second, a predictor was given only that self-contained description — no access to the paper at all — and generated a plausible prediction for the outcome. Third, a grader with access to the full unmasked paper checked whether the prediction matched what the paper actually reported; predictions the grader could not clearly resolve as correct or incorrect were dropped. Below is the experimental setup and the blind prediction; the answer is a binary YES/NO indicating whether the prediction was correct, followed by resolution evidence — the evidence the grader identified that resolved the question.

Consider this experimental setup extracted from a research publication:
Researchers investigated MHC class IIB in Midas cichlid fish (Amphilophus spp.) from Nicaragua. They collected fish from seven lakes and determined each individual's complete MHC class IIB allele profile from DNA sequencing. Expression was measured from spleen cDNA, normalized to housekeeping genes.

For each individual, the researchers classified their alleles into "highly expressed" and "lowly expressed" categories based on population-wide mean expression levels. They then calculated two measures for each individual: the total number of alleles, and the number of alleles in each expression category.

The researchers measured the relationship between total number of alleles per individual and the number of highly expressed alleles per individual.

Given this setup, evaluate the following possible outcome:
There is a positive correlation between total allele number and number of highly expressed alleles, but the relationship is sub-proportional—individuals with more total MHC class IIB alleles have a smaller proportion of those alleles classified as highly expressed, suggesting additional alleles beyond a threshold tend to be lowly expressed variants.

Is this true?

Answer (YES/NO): NO